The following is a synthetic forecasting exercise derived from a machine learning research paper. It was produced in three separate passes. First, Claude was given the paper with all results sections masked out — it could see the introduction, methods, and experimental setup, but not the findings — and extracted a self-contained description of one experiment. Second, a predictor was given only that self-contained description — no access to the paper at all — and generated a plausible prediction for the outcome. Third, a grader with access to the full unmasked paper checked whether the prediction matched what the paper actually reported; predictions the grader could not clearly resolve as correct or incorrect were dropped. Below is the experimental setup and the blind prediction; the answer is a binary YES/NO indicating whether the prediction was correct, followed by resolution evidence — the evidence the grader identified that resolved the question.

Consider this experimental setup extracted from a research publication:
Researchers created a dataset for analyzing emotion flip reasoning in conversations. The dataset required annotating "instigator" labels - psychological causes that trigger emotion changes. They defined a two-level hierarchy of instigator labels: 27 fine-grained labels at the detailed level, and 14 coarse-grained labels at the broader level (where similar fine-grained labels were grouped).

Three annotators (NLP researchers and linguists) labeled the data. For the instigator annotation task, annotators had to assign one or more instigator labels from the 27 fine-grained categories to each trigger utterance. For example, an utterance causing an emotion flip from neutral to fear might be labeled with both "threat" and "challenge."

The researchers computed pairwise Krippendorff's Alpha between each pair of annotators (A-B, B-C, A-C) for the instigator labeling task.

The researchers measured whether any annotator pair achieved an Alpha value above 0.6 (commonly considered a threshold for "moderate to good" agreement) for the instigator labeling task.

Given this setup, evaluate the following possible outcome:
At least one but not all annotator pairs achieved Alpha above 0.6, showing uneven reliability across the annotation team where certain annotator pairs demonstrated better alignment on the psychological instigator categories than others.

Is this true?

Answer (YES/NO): NO